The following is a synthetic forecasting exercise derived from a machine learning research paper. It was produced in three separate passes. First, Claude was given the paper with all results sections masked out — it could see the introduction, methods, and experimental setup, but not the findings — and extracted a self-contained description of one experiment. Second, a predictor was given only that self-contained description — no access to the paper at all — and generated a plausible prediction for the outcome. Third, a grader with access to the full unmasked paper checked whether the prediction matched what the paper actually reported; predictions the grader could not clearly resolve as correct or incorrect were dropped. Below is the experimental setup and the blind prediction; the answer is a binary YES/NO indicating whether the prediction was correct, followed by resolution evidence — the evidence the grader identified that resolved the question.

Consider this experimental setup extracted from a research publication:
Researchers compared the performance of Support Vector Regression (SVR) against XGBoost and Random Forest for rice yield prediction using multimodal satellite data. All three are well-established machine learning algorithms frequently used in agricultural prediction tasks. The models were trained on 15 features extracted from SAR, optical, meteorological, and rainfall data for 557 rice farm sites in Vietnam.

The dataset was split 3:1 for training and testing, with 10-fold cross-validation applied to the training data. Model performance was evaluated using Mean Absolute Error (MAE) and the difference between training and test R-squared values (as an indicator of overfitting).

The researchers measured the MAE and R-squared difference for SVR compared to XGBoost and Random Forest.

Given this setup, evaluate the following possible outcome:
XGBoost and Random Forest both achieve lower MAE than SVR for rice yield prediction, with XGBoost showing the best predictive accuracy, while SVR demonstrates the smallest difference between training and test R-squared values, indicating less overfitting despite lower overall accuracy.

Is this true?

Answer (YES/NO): NO